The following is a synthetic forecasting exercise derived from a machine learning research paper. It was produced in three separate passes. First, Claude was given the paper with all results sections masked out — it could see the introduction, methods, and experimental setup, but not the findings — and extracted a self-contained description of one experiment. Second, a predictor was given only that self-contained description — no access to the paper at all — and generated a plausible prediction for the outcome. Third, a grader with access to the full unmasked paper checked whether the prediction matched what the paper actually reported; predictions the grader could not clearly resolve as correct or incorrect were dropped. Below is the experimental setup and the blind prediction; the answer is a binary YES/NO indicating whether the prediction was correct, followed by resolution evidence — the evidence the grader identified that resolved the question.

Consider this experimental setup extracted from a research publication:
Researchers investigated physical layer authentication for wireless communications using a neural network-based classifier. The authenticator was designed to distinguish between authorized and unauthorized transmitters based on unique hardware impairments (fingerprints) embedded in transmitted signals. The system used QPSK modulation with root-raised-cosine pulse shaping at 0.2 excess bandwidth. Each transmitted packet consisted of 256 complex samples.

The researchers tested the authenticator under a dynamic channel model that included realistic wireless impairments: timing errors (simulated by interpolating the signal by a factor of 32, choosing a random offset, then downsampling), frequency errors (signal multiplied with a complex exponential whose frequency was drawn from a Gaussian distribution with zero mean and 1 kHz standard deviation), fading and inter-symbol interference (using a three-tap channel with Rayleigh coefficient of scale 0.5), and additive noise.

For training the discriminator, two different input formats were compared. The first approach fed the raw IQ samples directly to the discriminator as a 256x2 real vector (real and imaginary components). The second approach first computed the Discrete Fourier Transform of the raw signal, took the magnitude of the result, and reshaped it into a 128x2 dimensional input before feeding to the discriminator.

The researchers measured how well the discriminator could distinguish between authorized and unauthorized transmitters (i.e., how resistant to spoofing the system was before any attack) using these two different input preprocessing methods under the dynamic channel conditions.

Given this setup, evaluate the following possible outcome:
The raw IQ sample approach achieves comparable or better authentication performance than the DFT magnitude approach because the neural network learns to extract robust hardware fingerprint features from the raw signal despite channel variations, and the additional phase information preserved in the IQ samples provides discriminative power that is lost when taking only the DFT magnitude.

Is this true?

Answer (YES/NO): NO